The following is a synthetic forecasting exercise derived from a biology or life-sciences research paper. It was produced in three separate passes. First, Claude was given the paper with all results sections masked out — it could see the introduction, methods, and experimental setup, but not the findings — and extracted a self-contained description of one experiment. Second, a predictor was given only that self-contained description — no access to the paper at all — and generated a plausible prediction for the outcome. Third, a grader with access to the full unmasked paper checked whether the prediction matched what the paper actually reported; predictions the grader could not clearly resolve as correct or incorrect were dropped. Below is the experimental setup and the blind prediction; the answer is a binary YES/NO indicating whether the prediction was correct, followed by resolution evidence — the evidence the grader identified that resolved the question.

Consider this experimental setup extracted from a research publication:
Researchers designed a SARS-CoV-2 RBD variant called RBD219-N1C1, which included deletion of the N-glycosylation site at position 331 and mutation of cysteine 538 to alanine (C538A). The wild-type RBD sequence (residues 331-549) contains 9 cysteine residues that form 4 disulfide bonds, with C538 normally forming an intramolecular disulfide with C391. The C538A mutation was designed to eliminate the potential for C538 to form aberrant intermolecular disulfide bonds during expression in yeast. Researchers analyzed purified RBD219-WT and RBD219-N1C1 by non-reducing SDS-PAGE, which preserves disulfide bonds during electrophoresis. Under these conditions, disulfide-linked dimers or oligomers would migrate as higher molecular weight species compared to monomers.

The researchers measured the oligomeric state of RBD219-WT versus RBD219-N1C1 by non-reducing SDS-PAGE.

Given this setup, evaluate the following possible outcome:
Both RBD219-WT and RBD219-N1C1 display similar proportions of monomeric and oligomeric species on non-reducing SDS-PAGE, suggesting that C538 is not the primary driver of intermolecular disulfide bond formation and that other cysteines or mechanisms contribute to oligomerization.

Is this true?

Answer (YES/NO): NO